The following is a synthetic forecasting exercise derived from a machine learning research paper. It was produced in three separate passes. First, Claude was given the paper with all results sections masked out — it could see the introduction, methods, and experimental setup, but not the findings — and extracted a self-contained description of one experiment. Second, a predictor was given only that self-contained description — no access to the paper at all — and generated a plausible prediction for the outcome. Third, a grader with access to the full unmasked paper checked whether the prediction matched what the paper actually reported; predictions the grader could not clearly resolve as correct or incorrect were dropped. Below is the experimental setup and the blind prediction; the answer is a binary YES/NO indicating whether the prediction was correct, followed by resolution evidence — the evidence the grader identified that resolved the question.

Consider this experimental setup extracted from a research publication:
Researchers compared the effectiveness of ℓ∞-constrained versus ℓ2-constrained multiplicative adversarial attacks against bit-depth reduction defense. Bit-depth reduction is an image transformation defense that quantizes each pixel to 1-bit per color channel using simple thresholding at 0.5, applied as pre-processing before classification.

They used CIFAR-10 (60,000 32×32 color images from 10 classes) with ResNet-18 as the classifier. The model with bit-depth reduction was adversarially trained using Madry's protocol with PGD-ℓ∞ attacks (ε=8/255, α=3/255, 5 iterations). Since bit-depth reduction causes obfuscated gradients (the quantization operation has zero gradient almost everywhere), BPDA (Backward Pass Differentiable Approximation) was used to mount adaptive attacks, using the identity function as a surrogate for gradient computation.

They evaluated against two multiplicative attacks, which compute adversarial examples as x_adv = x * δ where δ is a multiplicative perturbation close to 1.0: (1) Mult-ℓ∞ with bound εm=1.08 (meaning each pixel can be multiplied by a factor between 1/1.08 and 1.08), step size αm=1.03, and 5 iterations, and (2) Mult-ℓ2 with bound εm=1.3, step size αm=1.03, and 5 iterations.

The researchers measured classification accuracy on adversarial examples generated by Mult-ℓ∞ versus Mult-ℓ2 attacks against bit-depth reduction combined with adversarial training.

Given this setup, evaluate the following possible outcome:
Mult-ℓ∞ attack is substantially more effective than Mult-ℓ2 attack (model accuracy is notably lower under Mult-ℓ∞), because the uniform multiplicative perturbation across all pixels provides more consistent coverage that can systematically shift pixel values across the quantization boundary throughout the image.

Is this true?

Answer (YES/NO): NO